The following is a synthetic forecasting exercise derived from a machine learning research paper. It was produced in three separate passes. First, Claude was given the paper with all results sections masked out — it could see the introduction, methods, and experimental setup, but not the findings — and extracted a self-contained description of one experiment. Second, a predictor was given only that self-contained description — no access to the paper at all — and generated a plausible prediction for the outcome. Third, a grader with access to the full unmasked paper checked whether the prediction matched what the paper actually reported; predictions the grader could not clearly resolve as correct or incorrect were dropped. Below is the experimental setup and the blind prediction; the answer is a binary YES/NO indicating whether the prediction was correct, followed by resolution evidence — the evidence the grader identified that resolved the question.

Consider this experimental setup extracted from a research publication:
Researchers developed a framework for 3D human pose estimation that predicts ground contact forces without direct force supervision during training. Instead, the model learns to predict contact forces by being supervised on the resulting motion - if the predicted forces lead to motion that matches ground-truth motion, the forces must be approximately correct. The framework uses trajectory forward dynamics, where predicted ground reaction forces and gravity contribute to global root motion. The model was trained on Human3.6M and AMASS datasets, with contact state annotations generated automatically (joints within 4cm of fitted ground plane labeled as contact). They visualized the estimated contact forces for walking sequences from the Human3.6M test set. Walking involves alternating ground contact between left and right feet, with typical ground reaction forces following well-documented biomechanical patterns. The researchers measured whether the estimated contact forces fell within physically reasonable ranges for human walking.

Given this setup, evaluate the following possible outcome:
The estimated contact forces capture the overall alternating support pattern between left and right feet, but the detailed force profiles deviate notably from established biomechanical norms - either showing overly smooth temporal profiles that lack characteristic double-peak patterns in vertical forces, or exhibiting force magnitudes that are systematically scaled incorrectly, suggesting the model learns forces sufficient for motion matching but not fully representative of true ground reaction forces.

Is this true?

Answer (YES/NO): NO